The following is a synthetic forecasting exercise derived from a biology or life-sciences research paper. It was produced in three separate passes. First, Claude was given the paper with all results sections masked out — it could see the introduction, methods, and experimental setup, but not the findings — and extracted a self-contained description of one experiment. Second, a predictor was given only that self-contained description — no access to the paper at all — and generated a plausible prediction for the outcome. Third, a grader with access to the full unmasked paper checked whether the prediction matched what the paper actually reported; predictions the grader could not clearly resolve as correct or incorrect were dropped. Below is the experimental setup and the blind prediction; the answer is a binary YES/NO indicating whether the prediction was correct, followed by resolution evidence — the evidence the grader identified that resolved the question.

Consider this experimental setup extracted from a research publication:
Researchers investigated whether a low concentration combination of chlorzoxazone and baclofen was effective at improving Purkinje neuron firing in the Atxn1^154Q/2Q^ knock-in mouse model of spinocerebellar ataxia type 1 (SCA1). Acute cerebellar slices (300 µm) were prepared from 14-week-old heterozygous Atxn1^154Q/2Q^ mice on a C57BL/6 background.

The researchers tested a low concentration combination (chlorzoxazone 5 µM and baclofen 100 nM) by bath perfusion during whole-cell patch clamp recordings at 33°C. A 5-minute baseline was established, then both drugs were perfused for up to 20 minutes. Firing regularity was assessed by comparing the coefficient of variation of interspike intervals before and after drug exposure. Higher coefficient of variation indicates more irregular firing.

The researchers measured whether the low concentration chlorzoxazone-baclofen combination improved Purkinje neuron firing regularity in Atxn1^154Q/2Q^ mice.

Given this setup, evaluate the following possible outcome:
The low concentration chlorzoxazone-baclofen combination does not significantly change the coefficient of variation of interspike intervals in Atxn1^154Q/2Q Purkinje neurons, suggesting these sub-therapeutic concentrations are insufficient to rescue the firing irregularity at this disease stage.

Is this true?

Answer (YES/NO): YES